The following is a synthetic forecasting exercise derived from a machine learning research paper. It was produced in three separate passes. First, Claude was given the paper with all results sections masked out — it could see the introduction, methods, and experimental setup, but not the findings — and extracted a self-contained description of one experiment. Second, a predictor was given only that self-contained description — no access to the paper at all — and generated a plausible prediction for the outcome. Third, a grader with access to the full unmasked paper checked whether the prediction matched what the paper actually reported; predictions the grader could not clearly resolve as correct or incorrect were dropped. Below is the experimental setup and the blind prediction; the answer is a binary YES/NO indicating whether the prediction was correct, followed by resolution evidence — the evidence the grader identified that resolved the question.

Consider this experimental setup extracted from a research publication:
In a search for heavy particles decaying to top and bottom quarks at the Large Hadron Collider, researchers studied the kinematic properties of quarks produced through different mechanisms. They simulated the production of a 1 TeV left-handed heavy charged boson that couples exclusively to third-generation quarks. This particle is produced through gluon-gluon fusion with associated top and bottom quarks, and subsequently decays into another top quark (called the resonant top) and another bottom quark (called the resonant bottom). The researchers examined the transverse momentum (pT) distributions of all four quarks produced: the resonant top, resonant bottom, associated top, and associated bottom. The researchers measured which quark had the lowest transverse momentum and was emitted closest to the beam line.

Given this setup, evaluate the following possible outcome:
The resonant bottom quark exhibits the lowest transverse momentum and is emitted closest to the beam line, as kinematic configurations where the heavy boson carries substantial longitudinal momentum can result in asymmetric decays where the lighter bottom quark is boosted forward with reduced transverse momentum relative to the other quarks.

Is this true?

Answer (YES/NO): NO